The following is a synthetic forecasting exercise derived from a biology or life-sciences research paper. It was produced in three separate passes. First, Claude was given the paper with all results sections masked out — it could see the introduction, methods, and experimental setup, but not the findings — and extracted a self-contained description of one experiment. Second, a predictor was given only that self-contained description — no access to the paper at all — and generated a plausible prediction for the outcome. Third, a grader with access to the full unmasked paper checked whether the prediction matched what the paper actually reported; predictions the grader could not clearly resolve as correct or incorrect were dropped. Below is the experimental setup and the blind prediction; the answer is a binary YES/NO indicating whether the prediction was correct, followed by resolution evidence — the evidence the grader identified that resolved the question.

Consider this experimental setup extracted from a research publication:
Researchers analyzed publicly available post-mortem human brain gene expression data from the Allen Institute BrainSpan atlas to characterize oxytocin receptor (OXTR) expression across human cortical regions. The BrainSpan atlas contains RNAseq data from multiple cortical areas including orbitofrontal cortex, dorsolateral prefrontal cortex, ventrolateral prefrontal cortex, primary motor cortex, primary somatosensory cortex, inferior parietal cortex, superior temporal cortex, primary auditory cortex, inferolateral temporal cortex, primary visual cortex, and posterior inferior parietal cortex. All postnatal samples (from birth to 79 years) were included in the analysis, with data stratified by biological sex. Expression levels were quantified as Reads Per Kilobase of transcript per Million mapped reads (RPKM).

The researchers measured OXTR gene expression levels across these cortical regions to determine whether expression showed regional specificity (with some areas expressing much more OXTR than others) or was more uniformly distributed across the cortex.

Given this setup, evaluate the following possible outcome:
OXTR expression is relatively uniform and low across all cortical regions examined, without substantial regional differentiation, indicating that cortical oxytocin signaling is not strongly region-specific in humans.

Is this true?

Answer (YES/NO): YES